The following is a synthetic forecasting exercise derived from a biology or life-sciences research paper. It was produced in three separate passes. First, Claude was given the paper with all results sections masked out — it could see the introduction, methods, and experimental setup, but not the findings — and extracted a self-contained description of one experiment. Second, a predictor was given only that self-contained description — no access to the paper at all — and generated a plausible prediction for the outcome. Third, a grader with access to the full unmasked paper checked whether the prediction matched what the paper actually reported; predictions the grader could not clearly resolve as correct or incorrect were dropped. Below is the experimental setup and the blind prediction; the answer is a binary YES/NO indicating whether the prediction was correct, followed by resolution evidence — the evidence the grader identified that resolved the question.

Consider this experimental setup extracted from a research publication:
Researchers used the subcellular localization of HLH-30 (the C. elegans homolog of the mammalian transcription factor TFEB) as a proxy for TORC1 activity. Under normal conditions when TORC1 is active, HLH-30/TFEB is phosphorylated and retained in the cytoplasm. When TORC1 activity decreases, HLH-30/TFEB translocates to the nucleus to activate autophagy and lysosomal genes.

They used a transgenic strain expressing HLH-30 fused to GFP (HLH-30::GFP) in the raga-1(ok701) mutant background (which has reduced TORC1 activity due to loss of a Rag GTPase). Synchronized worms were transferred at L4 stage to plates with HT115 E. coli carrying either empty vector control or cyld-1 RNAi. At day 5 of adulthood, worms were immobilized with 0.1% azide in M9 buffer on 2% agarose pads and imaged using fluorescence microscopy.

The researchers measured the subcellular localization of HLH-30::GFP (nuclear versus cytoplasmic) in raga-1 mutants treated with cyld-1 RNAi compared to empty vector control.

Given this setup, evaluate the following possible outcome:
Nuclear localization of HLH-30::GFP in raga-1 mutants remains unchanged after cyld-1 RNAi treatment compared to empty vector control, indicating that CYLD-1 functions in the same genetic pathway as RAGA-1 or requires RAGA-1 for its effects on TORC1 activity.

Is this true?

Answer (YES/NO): NO